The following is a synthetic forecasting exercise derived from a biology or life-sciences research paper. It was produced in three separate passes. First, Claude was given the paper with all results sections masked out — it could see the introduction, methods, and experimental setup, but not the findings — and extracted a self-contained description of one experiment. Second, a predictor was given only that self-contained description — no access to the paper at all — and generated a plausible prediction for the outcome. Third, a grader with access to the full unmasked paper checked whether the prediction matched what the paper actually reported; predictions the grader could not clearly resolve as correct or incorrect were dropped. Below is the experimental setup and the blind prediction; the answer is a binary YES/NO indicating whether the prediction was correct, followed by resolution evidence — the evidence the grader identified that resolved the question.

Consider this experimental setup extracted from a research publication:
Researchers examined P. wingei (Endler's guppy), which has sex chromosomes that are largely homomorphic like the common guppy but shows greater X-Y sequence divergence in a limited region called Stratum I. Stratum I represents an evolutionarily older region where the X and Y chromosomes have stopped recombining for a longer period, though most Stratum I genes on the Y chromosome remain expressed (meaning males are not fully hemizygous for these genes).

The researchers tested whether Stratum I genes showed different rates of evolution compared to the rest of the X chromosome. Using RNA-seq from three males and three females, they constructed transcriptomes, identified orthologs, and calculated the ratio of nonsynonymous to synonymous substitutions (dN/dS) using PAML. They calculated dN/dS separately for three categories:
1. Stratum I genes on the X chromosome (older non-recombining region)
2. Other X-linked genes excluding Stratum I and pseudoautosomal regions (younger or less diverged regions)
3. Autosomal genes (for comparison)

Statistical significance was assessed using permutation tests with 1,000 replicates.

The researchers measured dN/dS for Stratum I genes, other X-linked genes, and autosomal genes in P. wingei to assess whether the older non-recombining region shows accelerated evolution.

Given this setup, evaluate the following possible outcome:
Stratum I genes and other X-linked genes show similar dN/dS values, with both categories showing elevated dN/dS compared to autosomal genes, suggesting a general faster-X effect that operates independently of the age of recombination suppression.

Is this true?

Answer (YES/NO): NO